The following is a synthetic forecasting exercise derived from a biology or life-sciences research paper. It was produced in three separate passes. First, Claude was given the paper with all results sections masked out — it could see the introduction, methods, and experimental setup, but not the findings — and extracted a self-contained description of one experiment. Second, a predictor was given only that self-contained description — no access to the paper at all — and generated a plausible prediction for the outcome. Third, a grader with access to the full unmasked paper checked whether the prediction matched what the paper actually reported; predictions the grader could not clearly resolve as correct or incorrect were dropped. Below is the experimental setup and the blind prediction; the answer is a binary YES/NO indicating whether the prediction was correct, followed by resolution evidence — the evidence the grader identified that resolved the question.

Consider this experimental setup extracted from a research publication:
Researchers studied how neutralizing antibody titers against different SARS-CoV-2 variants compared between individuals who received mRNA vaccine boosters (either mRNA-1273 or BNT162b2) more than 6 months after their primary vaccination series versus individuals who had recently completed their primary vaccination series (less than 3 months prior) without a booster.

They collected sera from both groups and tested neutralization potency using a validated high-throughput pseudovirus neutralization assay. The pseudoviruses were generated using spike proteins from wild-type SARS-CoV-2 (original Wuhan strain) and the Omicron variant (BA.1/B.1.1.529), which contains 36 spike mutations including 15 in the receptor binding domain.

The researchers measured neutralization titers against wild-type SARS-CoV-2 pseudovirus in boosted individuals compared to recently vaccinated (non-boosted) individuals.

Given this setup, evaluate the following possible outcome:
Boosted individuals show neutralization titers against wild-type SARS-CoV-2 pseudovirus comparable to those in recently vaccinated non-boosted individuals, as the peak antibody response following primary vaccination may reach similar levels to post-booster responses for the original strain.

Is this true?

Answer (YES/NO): YES